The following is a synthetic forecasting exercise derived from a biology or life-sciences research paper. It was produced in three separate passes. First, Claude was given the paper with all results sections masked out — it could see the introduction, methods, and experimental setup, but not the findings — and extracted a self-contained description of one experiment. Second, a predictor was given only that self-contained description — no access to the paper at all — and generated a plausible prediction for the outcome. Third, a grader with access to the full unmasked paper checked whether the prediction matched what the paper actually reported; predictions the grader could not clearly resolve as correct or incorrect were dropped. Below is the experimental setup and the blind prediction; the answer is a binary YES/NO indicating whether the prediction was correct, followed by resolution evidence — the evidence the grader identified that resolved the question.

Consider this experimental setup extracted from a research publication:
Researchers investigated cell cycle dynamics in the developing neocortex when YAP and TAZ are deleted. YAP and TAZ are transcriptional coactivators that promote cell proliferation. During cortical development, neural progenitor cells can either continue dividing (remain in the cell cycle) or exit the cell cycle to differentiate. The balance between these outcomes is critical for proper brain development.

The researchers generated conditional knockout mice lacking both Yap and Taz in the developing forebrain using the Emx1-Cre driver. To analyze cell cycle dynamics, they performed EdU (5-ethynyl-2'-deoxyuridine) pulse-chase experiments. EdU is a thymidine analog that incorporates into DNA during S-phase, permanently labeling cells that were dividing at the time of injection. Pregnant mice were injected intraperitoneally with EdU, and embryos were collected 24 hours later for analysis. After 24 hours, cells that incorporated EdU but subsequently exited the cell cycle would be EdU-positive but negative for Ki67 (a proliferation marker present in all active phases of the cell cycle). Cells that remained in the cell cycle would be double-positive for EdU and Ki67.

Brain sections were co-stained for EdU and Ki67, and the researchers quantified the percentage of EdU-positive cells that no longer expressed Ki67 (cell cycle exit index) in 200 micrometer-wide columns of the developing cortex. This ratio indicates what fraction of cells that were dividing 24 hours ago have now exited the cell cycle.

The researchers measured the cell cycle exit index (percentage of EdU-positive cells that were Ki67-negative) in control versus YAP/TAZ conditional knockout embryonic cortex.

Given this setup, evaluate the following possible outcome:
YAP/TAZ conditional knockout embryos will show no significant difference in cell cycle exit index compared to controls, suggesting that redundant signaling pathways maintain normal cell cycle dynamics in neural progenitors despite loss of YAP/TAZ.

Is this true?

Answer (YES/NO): NO